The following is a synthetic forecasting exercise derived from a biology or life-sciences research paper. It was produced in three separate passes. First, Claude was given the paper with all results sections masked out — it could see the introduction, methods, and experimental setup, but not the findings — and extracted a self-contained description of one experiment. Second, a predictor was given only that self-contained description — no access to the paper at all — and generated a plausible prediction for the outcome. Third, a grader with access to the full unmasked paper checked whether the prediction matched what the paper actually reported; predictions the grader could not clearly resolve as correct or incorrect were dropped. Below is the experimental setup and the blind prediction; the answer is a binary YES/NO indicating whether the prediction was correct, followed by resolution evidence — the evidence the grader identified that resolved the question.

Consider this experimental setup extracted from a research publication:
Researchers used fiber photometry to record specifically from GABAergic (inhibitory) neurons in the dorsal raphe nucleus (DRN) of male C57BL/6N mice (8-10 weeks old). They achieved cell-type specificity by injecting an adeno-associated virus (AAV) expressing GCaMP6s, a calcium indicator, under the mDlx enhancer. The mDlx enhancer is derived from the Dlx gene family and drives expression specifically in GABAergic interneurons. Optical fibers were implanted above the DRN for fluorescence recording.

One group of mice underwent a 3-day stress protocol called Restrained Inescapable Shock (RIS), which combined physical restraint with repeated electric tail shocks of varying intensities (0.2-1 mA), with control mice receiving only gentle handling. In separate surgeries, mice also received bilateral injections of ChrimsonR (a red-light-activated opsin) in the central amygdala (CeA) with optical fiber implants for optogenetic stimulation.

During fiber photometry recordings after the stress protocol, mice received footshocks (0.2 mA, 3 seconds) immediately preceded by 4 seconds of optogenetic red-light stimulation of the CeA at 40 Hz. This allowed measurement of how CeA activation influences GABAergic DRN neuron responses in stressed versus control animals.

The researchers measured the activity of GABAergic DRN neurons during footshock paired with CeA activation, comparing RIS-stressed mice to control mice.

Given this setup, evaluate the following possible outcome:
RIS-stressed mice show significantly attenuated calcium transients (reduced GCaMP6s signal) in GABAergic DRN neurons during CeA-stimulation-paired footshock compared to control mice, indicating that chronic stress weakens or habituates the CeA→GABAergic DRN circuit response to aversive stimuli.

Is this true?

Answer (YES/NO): NO